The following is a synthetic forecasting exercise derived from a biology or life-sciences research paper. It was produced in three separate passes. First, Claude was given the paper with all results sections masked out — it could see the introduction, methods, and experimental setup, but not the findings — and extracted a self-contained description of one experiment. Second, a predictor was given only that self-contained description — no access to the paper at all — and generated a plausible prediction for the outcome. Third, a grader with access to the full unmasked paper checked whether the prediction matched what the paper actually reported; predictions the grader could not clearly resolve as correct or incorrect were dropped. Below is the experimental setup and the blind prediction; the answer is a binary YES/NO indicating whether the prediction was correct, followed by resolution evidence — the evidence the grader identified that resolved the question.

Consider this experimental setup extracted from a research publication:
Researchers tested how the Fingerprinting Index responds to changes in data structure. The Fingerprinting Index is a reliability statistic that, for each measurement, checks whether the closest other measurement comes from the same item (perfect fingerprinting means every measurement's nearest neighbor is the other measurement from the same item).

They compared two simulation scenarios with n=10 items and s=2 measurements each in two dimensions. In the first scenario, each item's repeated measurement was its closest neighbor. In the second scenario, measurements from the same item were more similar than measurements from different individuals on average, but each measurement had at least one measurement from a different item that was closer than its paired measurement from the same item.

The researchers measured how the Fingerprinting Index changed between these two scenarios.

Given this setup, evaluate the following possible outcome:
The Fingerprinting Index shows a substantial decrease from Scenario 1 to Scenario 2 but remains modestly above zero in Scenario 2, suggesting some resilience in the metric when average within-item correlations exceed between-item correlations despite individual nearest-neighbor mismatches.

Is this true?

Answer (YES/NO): NO